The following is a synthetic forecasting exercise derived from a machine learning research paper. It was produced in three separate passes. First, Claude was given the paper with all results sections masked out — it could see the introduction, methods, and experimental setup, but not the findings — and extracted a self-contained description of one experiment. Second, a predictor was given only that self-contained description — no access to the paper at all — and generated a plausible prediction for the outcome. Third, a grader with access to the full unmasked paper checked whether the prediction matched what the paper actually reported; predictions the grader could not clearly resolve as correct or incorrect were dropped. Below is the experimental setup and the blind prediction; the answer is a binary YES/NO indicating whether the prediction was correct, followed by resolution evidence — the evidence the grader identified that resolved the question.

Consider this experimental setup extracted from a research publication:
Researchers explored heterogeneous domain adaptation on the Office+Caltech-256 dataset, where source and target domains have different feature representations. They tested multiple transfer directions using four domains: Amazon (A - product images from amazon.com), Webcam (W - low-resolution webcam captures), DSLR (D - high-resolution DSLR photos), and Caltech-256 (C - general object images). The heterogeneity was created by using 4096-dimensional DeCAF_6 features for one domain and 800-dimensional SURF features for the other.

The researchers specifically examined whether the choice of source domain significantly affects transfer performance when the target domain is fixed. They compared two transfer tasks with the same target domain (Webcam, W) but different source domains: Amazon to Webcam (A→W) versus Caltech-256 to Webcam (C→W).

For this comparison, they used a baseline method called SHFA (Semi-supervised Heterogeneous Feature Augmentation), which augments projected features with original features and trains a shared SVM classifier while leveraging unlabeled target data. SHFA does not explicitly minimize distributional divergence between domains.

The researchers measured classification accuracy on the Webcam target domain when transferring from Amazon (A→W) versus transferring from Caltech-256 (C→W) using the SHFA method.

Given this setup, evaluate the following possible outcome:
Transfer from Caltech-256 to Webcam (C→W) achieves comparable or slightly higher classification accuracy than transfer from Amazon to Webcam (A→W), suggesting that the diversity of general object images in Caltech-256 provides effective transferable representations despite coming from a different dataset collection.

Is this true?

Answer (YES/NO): YES